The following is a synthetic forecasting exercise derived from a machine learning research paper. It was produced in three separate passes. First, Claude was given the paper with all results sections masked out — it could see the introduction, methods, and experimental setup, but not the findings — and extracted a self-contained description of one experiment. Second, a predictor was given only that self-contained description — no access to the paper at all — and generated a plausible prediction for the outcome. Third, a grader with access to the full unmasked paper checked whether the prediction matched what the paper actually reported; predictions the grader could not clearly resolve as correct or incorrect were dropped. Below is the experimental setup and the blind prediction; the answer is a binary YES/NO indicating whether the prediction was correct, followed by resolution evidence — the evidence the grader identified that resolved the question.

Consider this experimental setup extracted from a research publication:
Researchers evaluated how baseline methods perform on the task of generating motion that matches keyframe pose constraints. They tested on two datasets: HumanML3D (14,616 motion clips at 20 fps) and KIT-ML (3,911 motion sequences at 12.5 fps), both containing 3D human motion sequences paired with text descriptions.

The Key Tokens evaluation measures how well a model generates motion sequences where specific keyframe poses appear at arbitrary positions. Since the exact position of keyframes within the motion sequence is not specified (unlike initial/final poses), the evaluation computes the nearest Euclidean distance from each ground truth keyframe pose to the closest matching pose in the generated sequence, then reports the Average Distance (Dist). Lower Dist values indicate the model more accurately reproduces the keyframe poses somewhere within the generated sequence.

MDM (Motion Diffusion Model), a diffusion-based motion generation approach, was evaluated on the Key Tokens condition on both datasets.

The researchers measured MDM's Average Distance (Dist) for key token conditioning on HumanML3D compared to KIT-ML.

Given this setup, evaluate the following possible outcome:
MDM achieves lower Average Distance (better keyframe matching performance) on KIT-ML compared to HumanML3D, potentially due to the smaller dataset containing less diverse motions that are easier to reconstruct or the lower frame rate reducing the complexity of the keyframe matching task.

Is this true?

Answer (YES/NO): YES